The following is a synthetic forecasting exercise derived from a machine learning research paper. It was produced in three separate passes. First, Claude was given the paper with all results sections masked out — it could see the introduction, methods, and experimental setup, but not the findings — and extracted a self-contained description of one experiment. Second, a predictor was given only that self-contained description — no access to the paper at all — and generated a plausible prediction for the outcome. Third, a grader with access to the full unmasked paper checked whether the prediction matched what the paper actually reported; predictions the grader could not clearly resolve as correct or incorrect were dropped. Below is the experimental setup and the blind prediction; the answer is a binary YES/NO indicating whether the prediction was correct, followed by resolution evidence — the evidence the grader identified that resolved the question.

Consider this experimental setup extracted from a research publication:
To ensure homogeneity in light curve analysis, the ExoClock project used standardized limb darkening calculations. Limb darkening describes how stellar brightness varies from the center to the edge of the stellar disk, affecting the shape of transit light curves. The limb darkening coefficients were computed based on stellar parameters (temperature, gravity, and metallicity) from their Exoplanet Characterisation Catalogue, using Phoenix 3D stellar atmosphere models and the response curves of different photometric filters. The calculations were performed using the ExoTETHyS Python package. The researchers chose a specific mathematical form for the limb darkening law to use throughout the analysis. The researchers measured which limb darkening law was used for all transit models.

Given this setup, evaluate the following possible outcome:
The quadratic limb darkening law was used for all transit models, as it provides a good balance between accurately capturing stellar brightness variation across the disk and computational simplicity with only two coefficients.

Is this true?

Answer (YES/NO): NO